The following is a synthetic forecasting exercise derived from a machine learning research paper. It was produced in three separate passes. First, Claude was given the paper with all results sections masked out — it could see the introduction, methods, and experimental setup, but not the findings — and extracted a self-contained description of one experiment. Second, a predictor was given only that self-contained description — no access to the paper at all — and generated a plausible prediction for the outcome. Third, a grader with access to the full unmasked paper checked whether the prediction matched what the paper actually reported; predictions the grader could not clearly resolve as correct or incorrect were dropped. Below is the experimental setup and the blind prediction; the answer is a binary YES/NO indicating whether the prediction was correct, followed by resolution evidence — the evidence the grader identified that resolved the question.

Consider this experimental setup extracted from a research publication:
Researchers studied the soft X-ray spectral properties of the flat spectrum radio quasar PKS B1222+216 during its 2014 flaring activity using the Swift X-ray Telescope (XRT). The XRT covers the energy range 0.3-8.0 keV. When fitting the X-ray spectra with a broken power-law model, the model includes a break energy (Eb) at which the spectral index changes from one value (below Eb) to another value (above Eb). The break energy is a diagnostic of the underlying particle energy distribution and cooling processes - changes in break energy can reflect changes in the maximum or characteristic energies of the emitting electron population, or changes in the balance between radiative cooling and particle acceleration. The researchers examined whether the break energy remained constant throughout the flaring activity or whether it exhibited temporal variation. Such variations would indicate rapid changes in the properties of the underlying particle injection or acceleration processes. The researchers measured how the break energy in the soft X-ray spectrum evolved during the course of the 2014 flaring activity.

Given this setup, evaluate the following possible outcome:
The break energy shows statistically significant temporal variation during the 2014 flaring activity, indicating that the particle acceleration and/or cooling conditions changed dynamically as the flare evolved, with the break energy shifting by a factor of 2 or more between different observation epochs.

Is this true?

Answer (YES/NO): YES